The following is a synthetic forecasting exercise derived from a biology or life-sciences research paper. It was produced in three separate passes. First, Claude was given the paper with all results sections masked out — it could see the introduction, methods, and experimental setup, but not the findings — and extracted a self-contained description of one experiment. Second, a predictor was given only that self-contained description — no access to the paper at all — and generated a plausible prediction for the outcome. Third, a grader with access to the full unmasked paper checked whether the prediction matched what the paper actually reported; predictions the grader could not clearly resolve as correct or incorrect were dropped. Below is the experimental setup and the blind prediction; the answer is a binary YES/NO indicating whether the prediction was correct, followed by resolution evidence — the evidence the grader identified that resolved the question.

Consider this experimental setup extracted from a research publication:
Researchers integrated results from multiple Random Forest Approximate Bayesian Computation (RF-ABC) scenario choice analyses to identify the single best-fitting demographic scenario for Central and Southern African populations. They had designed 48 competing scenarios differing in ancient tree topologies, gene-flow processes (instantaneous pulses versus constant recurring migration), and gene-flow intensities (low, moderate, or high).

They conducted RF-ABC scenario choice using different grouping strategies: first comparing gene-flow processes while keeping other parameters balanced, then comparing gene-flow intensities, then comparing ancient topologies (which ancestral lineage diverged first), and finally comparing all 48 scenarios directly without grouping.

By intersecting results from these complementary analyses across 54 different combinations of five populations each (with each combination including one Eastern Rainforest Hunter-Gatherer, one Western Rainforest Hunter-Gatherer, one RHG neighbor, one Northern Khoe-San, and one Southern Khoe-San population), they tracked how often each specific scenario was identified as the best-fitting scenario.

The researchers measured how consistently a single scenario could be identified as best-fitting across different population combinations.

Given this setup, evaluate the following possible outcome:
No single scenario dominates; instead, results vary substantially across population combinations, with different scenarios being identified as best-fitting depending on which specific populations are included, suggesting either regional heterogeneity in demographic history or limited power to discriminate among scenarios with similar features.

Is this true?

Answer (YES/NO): NO